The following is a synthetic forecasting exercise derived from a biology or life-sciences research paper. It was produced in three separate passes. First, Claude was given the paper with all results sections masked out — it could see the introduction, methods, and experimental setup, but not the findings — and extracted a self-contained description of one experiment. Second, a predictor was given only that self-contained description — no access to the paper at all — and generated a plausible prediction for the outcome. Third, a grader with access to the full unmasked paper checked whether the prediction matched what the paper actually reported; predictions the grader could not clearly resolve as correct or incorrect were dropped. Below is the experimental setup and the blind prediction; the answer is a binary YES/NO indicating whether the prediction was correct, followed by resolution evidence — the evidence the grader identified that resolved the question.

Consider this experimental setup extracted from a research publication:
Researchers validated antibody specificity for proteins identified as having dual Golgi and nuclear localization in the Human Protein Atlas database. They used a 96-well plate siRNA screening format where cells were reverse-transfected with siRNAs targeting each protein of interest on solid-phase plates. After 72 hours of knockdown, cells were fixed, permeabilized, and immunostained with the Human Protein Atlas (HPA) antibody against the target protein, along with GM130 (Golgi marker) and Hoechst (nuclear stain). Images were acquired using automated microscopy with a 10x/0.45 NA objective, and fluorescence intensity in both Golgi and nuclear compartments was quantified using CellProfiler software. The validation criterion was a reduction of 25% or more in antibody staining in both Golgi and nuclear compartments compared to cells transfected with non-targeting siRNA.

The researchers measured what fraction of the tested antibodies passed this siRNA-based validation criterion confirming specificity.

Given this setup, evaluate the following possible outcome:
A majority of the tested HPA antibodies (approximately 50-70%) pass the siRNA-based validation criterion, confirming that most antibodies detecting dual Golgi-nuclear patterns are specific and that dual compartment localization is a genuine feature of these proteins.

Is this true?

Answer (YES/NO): NO